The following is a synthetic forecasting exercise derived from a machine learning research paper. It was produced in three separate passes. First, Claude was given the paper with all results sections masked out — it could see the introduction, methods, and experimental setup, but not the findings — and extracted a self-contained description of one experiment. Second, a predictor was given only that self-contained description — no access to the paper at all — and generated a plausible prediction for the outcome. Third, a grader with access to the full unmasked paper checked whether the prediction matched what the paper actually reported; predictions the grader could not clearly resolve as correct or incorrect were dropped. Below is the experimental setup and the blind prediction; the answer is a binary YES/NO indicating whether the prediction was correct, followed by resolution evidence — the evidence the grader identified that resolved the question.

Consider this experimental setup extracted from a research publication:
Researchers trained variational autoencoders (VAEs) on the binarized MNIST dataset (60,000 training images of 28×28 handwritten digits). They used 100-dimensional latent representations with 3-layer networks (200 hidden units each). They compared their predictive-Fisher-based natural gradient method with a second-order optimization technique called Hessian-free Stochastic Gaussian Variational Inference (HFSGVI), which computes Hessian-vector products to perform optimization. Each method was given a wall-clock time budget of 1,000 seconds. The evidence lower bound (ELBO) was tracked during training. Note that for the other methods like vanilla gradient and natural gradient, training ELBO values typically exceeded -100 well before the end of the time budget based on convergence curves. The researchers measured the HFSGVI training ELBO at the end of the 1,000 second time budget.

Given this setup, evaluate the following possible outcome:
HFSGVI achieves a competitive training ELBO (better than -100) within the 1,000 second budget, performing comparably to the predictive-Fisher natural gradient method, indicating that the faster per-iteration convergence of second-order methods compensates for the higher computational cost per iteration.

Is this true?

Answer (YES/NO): NO